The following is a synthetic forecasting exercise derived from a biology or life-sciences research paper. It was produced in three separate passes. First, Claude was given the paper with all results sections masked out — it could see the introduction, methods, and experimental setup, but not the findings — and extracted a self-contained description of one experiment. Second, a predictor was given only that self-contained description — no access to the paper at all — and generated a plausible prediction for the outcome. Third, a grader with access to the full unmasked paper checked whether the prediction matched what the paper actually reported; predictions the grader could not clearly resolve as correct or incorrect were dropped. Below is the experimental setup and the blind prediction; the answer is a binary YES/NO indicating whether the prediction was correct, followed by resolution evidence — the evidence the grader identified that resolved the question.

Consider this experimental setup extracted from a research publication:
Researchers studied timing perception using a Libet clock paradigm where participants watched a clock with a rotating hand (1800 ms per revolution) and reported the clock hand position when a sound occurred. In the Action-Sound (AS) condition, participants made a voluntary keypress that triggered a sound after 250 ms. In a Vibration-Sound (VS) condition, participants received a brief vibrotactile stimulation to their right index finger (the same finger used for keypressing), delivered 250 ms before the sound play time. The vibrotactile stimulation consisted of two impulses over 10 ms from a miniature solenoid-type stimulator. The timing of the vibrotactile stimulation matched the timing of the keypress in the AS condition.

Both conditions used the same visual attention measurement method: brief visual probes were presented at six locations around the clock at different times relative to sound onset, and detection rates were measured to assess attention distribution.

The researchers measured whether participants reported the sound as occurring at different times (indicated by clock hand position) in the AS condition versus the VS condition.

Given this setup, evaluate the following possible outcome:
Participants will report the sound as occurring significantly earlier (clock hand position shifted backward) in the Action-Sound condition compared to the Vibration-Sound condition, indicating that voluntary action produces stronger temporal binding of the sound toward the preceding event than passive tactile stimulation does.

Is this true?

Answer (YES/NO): NO